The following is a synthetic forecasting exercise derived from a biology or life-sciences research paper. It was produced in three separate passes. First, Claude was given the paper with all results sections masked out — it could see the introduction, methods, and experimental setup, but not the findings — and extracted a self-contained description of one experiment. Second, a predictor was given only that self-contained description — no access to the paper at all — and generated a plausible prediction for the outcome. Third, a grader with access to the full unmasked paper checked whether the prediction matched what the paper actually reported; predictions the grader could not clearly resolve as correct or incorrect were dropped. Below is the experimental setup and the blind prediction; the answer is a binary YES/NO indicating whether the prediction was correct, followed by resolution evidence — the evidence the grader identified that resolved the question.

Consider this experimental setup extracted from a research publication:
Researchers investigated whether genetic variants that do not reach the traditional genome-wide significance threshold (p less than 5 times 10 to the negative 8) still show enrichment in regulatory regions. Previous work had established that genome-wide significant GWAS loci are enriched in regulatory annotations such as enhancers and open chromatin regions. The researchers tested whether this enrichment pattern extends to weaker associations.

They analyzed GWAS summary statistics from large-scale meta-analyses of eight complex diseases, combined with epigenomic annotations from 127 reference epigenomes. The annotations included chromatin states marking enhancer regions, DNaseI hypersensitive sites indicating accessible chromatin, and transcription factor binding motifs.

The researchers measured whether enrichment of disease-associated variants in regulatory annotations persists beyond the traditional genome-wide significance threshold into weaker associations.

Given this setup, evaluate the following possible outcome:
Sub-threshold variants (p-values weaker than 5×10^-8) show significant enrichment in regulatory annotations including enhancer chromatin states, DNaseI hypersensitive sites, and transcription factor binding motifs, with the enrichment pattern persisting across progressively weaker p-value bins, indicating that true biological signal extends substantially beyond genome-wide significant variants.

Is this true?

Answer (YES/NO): YES